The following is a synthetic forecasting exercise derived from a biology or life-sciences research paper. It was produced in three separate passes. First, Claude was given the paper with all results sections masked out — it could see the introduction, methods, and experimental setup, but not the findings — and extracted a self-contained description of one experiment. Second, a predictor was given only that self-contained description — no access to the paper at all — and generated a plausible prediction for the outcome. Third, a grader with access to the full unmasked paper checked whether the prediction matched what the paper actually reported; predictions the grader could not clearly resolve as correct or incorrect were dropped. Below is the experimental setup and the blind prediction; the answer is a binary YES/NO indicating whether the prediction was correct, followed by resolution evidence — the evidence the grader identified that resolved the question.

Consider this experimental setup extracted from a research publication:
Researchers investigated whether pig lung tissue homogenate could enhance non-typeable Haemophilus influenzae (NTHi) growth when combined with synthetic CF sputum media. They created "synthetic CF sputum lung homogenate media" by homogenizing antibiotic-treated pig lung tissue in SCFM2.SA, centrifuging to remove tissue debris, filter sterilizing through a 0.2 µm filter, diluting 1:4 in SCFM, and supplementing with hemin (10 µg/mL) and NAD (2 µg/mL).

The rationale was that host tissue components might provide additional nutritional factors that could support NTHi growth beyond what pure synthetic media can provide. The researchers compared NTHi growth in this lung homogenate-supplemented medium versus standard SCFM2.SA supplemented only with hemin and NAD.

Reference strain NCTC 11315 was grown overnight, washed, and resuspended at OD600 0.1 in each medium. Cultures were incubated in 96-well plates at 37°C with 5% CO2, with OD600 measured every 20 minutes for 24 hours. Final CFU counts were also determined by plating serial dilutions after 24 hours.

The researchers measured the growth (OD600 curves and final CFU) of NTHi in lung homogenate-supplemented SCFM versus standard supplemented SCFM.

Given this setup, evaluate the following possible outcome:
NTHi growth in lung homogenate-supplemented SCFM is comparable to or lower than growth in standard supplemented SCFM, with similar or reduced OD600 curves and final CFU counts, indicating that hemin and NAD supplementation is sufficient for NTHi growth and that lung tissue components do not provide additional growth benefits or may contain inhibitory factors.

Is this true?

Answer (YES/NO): NO